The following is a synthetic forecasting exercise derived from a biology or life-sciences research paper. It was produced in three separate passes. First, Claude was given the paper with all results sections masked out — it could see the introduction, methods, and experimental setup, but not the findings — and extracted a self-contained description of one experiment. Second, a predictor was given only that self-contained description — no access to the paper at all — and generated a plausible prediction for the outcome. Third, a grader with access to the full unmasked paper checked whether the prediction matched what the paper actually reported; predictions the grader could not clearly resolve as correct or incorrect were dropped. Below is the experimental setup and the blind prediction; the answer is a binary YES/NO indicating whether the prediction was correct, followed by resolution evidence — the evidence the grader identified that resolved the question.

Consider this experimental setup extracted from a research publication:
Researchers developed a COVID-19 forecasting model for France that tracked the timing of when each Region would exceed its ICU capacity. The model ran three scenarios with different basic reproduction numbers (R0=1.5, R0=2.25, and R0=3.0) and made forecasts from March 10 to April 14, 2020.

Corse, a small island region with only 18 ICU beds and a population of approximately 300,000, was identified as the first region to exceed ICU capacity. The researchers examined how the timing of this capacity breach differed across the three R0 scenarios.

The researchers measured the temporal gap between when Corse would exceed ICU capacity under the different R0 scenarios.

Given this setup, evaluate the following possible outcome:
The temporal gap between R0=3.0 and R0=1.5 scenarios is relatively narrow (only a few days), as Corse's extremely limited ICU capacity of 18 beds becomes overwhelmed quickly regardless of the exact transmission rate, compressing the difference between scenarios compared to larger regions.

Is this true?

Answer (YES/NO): NO